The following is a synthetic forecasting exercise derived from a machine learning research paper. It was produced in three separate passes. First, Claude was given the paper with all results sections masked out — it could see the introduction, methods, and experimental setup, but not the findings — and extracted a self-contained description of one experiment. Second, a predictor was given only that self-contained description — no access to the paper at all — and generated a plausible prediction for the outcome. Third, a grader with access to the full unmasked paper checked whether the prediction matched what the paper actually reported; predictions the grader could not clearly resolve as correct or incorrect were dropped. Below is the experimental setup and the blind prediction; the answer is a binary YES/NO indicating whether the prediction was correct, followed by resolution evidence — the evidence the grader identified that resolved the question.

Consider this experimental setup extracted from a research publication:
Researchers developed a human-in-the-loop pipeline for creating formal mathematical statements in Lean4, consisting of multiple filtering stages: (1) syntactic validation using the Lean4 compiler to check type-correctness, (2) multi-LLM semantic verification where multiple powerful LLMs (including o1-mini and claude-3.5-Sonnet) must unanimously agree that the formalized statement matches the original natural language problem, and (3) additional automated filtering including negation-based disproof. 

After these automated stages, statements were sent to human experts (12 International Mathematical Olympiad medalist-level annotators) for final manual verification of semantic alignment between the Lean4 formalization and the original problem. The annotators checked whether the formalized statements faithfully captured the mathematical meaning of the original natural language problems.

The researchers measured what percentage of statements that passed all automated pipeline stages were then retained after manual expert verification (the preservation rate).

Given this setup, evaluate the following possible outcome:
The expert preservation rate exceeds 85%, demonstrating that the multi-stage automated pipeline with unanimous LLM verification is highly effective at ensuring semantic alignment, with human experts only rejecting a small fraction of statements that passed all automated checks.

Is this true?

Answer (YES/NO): NO